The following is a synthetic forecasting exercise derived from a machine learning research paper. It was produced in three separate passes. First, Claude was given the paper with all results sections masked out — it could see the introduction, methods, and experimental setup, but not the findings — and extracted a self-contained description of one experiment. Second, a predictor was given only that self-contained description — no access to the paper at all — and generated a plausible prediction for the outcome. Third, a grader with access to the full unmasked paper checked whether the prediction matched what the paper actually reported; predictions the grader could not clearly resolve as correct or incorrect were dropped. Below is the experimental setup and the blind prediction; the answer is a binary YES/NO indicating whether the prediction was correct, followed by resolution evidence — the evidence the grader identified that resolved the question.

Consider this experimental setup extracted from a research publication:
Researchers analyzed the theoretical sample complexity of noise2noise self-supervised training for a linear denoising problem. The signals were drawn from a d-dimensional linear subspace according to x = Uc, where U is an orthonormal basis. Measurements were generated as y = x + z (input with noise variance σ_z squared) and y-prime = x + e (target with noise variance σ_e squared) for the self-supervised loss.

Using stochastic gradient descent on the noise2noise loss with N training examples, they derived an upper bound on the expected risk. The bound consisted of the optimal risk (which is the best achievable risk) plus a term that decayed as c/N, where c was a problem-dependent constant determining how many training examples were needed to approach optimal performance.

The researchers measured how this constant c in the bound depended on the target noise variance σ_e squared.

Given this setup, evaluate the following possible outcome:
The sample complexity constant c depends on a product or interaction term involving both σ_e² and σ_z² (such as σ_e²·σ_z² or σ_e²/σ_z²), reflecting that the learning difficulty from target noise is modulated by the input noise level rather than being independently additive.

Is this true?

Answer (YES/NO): NO